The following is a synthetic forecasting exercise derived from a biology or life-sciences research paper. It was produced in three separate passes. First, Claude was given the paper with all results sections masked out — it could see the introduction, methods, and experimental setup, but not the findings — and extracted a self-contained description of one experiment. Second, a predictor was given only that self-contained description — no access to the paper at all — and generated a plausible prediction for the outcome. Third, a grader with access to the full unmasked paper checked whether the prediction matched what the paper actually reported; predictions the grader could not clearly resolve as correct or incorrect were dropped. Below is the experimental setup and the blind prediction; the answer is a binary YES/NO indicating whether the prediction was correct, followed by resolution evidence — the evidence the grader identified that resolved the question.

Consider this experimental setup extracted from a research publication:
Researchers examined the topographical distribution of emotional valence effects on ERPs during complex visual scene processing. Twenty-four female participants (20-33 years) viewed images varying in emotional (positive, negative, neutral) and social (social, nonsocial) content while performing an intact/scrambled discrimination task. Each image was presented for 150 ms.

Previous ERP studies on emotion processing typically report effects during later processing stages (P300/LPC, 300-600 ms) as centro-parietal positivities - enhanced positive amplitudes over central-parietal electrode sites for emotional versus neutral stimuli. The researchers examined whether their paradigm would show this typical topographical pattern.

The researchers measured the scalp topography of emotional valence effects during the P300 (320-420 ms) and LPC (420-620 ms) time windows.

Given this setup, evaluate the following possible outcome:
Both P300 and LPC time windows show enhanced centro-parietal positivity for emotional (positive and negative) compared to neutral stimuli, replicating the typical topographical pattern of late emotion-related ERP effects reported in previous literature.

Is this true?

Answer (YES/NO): NO